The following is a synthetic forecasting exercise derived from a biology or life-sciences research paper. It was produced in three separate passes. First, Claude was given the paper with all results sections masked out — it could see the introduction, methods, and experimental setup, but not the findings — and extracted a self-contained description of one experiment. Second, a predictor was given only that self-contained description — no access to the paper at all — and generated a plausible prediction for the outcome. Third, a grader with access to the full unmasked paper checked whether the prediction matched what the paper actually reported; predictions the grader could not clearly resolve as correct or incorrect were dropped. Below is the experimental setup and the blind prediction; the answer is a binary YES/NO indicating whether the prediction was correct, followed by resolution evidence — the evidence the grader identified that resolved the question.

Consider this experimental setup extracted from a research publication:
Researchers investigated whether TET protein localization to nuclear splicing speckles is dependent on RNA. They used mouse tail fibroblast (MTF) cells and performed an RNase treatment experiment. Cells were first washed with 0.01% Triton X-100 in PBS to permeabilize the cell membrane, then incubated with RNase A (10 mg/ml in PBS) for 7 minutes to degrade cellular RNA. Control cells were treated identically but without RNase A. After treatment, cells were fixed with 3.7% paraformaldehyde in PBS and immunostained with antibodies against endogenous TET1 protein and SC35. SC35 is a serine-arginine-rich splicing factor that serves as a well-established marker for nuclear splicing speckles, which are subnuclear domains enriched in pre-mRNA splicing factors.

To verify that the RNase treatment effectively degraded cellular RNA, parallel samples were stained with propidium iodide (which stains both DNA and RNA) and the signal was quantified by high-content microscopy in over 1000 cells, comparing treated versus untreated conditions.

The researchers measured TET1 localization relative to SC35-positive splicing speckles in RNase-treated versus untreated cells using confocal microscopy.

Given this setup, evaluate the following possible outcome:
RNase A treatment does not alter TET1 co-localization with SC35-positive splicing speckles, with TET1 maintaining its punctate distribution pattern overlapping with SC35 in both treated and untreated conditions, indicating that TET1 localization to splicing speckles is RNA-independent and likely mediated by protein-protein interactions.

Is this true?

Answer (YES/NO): NO